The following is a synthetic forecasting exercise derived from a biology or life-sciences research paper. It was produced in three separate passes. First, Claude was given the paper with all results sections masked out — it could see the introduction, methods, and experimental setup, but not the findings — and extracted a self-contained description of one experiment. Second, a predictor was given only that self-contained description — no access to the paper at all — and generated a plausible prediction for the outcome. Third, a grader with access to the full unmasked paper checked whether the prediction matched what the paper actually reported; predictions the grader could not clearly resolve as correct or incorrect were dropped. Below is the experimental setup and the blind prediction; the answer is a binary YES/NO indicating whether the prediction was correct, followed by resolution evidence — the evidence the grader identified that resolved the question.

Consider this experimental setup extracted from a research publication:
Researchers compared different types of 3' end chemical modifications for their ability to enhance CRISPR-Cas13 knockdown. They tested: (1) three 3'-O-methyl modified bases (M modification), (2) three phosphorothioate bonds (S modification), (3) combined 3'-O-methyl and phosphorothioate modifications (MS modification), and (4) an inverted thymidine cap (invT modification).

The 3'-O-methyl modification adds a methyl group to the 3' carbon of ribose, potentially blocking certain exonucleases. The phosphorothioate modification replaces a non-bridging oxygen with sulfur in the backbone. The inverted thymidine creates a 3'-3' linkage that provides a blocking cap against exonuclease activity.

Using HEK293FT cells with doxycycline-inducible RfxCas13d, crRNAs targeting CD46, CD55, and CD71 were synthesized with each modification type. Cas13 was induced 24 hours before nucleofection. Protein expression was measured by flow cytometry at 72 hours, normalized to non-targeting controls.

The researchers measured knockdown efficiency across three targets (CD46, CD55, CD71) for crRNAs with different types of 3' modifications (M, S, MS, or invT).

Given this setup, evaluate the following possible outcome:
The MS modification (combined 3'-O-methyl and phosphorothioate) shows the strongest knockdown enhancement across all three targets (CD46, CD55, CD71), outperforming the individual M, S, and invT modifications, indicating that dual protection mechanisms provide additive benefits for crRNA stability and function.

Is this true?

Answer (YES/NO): NO